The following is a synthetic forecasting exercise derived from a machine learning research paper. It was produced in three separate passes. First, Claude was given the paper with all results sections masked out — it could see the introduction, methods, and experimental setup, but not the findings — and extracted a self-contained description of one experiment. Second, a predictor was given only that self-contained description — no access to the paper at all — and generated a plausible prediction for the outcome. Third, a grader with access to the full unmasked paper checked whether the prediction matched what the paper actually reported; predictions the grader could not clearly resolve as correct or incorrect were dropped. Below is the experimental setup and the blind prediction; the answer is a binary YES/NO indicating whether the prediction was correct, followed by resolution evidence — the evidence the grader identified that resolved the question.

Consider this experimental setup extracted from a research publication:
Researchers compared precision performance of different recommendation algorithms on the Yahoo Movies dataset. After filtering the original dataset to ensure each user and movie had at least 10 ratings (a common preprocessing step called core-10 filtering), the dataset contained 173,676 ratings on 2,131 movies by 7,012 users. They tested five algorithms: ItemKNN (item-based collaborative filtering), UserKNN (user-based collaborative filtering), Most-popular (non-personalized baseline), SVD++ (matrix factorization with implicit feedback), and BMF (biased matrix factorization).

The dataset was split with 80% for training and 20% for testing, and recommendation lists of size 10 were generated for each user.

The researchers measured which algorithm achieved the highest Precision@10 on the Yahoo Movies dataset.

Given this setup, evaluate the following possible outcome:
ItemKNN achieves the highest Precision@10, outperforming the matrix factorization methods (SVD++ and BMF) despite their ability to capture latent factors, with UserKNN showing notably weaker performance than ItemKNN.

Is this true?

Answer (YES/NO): NO